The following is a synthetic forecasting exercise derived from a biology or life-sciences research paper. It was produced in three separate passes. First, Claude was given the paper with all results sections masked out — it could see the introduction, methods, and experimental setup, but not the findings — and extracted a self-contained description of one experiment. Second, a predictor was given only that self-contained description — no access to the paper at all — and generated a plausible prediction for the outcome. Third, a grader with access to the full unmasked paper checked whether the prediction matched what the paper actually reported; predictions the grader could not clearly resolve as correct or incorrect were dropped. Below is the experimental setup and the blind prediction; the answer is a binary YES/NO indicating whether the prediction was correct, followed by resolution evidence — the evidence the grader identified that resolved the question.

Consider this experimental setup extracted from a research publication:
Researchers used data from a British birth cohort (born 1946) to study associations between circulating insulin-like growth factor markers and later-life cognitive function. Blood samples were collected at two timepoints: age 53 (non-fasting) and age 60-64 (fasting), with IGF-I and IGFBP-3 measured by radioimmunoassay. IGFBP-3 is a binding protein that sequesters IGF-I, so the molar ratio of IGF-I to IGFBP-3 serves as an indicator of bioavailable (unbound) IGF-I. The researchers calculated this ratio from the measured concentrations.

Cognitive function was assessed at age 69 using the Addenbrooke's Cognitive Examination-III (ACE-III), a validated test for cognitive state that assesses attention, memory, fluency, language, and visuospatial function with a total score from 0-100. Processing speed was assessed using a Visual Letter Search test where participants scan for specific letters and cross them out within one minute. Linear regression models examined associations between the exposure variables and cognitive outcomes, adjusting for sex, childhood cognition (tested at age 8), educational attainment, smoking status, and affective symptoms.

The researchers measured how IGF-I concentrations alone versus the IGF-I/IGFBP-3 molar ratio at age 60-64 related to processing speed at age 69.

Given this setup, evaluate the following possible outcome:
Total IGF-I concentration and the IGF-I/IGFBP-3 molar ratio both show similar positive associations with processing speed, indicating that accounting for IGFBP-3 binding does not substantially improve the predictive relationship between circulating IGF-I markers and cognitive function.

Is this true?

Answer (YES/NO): NO